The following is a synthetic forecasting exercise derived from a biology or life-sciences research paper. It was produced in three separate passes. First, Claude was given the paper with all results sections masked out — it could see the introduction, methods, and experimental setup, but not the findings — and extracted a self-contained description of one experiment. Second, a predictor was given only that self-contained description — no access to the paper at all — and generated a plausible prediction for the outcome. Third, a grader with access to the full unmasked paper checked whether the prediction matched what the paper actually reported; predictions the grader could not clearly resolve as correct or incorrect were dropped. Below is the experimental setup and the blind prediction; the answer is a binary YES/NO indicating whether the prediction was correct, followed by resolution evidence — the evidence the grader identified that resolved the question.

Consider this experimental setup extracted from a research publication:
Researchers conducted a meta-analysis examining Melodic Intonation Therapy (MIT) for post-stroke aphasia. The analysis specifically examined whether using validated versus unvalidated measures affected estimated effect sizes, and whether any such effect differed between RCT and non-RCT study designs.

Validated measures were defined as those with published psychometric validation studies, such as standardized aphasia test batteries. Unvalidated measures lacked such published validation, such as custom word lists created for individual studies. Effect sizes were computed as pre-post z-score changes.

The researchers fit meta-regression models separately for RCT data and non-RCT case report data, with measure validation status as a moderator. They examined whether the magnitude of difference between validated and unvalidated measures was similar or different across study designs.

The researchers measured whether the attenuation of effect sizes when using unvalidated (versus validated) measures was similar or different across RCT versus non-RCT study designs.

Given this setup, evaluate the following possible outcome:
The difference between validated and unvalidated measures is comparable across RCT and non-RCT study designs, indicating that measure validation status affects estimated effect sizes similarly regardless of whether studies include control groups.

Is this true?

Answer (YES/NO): YES